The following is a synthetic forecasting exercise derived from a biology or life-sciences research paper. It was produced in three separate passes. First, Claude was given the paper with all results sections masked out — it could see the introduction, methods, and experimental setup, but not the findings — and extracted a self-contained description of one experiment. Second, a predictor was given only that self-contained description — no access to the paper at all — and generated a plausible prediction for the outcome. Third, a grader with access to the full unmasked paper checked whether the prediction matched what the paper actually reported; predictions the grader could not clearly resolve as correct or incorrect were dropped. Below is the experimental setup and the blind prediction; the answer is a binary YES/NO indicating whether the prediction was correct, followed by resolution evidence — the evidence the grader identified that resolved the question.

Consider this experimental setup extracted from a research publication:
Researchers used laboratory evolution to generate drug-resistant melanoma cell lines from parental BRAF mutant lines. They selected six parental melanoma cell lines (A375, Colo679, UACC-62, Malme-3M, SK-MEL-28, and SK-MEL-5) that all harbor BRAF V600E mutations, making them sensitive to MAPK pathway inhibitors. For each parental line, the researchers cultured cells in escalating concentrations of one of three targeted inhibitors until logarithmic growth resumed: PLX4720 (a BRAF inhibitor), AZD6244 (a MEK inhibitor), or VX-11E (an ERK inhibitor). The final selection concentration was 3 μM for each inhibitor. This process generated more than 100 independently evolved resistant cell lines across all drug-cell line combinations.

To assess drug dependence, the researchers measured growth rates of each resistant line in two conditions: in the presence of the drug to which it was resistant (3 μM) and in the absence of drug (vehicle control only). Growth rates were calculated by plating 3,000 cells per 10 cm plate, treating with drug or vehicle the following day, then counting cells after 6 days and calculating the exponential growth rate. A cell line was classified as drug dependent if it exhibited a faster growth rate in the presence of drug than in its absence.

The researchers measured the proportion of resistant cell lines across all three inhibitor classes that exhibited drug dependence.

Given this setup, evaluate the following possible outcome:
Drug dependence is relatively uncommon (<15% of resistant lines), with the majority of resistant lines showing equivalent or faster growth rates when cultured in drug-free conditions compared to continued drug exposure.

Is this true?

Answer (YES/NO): NO